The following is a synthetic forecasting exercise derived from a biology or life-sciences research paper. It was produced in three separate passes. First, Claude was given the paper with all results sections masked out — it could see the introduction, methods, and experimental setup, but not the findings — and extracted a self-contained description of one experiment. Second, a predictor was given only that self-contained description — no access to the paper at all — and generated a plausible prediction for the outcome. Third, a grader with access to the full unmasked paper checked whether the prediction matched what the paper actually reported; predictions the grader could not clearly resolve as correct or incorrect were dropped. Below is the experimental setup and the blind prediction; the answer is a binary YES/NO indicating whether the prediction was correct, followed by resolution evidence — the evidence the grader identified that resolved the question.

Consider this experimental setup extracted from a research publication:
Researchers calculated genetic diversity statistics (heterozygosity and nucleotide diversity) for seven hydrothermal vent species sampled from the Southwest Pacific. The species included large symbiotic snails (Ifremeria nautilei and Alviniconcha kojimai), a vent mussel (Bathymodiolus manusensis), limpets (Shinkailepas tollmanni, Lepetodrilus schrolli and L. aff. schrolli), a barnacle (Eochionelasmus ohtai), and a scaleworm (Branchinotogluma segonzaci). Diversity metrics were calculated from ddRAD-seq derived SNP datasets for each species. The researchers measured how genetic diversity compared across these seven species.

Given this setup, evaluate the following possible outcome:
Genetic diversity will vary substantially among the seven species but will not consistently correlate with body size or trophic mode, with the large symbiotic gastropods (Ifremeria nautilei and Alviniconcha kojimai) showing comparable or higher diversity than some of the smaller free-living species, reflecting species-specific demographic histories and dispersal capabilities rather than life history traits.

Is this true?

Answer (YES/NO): YES